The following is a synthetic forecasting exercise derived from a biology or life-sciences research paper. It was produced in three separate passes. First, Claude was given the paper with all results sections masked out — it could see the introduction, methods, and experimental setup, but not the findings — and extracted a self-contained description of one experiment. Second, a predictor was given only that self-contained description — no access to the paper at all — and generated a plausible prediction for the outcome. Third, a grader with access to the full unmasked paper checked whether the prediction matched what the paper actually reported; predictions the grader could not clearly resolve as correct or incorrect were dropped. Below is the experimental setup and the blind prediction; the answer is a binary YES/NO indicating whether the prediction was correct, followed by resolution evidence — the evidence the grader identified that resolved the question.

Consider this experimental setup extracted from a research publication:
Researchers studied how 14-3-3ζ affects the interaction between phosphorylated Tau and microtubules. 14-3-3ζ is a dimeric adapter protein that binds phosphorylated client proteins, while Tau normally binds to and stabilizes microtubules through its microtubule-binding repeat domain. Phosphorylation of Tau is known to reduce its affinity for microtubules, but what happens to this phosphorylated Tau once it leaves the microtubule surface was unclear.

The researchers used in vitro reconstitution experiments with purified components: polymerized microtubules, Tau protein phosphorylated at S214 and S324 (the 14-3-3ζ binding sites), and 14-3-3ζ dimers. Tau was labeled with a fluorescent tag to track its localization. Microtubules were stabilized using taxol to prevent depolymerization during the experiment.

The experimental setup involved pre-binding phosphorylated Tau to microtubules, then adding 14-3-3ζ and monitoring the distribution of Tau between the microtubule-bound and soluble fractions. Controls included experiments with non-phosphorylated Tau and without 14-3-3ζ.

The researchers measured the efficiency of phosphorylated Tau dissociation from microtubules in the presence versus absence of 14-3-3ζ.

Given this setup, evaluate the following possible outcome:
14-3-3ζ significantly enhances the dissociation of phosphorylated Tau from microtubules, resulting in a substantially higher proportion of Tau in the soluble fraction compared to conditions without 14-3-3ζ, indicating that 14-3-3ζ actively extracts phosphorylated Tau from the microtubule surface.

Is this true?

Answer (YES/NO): YES